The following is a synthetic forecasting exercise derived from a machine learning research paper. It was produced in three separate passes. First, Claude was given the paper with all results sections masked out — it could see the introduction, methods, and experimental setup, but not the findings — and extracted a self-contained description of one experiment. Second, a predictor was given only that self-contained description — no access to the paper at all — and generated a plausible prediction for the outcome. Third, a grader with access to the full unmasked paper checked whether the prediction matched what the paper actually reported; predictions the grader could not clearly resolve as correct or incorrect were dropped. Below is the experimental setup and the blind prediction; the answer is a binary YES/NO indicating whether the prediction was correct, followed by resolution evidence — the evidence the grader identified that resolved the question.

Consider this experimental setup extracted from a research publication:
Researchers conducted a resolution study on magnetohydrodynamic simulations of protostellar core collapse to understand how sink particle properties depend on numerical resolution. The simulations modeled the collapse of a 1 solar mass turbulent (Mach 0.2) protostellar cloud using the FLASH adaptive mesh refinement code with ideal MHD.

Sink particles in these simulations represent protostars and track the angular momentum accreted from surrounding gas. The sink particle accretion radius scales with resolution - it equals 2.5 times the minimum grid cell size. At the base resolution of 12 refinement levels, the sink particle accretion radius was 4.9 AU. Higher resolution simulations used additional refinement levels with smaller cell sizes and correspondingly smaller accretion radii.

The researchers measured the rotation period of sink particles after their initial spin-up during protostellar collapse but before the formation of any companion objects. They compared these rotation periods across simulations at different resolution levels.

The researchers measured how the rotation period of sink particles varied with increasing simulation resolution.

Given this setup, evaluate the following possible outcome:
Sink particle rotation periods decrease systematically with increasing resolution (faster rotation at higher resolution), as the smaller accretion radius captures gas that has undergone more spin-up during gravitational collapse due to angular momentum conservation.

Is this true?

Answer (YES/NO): YES